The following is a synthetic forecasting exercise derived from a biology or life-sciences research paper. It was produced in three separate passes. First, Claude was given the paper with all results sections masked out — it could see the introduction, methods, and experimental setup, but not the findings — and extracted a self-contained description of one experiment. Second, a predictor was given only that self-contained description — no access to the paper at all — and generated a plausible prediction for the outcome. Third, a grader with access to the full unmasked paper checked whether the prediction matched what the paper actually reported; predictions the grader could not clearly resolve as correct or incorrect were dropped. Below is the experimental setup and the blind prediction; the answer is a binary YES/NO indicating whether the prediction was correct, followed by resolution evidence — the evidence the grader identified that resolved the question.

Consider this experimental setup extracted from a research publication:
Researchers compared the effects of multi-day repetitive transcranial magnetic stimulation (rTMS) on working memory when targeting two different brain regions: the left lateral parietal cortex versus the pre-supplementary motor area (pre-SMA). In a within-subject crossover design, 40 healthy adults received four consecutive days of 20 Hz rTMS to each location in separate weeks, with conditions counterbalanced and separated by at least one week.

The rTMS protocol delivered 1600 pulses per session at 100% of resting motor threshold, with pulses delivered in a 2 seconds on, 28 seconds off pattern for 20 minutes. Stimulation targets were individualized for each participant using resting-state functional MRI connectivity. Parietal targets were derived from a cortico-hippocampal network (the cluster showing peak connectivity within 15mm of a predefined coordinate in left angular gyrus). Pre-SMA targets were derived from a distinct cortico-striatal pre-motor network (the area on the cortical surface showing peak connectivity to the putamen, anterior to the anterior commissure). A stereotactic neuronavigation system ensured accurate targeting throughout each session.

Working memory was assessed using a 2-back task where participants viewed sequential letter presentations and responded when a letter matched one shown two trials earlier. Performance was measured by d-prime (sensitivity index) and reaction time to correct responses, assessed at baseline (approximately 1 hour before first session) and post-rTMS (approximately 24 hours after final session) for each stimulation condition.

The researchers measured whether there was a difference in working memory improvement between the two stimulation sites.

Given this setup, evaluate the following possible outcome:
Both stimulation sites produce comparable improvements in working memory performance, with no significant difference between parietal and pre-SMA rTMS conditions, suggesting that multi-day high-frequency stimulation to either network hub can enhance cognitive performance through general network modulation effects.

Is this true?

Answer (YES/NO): NO